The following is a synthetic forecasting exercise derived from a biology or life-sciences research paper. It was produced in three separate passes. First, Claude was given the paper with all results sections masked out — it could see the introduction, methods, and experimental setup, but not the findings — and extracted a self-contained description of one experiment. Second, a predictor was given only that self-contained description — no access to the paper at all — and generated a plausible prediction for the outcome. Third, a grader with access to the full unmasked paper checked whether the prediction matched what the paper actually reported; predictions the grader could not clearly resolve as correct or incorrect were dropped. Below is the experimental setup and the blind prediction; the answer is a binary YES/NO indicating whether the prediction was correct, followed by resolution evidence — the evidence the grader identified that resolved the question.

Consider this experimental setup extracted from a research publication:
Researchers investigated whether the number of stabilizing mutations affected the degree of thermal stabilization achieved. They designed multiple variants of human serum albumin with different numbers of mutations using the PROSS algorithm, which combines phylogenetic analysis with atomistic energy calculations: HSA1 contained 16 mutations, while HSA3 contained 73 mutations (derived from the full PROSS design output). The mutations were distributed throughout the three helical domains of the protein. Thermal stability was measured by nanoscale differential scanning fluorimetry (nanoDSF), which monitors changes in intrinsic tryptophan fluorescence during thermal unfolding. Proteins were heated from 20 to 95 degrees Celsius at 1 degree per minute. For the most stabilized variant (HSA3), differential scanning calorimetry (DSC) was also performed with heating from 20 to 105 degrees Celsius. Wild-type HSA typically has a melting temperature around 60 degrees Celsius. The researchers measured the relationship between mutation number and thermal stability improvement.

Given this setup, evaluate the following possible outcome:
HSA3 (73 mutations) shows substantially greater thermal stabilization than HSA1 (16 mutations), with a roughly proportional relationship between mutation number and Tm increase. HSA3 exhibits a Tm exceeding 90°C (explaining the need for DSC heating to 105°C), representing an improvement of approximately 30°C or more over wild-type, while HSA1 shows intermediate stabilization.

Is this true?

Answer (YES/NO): NO